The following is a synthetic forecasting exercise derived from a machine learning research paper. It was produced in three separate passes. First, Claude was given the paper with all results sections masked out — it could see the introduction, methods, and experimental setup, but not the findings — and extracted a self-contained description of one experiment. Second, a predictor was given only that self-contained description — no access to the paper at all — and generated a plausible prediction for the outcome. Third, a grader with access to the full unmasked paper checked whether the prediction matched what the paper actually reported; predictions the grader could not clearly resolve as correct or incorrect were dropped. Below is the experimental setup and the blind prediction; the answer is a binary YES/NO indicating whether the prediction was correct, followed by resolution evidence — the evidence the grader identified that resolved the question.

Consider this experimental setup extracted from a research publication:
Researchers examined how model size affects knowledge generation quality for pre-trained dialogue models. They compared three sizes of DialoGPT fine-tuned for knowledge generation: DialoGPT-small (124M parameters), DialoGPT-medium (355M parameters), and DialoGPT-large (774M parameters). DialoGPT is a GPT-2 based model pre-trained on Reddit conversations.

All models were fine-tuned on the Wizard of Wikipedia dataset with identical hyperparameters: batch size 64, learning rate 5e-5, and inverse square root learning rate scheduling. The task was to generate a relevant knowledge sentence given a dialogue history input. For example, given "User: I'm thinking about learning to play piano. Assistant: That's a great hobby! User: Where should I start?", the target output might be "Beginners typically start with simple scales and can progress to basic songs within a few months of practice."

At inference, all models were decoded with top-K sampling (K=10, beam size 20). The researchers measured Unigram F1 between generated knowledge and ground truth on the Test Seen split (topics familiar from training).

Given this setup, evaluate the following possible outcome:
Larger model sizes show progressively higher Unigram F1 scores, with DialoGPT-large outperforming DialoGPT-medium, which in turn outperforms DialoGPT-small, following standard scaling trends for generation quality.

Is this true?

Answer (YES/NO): NO